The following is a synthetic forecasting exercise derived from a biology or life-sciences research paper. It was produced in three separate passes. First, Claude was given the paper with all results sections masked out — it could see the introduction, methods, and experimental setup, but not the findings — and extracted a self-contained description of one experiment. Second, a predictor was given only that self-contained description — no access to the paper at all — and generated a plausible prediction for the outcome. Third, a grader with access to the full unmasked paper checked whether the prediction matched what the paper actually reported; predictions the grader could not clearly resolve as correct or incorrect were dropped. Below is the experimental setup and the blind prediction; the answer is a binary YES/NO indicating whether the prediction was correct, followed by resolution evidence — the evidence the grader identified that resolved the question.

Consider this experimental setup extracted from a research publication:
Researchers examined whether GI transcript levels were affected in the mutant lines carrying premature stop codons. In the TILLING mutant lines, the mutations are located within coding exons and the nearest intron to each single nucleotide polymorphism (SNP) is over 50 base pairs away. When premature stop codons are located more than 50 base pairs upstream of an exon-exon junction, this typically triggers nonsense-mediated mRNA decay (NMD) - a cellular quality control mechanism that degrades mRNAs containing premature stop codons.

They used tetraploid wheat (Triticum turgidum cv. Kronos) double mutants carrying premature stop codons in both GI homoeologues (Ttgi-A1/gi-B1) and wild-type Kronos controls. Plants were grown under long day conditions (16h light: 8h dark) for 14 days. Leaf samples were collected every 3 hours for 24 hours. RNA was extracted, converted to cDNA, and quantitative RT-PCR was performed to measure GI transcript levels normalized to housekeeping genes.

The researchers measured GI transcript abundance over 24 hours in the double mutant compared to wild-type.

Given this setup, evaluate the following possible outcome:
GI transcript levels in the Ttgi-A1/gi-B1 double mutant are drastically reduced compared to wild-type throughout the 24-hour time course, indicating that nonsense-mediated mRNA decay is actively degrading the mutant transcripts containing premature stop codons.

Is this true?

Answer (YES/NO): NO